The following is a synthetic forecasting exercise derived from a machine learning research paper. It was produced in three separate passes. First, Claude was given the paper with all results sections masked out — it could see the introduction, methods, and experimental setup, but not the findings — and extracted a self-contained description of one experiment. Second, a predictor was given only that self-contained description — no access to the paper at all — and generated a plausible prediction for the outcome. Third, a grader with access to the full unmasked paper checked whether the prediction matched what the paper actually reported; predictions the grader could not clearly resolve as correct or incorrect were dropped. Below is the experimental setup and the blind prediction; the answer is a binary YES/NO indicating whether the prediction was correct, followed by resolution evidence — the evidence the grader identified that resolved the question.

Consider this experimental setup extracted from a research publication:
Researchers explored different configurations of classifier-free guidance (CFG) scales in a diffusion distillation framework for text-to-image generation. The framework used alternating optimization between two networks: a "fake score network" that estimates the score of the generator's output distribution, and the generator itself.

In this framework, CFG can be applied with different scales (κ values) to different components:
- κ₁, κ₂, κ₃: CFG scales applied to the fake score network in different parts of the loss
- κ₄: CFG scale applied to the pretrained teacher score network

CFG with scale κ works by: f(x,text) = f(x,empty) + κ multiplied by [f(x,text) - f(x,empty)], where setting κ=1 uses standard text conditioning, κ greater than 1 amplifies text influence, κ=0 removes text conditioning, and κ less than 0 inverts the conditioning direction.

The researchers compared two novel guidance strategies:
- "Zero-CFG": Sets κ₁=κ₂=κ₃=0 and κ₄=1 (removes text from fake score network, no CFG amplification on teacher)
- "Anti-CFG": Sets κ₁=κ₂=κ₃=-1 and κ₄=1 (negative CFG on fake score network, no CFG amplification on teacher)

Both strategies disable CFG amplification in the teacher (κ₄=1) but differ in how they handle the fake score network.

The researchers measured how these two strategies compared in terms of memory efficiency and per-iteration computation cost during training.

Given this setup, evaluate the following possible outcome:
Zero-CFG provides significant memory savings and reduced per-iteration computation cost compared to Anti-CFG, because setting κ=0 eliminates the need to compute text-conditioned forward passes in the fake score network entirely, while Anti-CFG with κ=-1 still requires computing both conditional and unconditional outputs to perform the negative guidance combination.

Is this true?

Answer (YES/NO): YES